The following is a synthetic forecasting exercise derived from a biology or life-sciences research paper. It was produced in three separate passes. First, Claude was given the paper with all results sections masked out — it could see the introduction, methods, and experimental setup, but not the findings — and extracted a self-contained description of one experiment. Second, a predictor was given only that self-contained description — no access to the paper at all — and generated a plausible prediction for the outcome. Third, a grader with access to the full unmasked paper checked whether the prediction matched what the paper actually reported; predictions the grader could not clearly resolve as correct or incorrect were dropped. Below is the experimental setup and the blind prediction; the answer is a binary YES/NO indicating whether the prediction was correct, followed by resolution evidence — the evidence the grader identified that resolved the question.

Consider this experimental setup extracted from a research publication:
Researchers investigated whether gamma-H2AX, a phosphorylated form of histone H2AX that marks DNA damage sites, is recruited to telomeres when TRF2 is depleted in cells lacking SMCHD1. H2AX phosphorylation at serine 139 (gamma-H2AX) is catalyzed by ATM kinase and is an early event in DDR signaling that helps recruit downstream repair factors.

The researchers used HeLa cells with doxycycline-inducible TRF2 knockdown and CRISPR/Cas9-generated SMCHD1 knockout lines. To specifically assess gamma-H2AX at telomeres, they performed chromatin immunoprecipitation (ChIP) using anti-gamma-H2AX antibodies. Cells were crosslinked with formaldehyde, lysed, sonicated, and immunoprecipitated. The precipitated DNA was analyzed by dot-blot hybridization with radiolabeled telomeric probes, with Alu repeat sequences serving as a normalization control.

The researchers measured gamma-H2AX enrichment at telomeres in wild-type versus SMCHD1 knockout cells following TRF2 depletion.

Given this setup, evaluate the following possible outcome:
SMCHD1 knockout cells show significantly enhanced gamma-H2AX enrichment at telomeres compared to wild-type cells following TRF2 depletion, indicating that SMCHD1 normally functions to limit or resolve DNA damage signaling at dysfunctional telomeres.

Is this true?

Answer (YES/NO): NO